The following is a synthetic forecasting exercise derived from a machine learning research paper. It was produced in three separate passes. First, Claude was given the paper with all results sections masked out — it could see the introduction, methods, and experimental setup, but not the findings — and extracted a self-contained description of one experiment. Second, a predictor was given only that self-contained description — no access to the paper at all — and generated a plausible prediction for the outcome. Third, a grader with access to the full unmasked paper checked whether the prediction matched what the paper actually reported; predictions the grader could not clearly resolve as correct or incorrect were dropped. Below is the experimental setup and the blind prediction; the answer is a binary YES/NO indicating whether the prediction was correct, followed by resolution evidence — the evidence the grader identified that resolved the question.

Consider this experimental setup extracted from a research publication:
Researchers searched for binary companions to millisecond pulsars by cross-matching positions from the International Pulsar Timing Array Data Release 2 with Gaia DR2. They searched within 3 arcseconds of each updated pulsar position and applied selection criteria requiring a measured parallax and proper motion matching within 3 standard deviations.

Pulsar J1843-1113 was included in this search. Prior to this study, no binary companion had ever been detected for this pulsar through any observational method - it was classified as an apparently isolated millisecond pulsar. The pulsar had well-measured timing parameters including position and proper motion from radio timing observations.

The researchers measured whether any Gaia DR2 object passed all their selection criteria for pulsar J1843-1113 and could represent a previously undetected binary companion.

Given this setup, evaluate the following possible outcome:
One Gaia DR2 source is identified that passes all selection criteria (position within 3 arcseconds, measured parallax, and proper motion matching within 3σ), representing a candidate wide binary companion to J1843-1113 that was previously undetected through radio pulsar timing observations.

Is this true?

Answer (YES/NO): YES